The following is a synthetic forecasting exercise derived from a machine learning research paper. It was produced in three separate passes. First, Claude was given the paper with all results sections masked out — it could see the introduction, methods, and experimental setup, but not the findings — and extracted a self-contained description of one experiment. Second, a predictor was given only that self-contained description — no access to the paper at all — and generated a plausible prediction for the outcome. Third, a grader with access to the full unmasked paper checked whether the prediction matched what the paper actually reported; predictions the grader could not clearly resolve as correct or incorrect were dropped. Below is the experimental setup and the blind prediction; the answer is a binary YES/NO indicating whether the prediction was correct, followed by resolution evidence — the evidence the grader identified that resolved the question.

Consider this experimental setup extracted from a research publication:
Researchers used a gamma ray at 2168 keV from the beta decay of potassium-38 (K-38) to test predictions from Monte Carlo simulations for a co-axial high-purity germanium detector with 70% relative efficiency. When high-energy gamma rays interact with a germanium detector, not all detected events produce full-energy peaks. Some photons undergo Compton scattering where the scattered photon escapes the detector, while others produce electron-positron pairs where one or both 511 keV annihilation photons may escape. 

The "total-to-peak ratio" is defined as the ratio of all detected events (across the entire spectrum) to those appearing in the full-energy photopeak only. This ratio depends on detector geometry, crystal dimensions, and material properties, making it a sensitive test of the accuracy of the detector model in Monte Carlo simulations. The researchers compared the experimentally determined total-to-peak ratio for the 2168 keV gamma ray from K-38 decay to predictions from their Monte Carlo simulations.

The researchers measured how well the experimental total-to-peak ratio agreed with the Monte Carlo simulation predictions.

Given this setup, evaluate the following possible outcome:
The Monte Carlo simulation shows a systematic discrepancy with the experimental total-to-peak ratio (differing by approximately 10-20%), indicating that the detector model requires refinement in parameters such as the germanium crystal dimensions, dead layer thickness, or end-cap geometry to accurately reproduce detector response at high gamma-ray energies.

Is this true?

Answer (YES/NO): NO